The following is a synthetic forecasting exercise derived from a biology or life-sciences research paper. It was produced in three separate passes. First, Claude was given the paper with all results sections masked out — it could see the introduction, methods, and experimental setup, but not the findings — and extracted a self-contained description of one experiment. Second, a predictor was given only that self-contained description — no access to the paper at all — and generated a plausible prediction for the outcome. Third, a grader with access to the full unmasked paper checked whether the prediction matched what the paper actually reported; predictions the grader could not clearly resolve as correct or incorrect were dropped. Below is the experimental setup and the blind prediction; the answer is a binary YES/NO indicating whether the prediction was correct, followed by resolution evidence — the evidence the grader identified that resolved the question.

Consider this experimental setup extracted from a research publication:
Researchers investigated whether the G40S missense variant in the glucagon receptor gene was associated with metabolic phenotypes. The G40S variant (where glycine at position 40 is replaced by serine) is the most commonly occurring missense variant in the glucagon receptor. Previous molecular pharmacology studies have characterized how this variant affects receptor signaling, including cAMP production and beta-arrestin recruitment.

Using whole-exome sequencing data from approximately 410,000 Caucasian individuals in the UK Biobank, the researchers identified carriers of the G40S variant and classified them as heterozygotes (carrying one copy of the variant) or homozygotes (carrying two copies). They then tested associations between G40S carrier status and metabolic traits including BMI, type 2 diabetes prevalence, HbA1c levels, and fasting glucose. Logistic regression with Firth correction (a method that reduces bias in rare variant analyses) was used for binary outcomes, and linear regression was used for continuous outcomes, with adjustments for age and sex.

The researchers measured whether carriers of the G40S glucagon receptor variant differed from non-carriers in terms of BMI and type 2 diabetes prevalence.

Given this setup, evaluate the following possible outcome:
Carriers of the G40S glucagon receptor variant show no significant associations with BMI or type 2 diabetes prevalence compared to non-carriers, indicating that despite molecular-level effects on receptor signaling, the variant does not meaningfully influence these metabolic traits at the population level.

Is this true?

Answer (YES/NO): YES